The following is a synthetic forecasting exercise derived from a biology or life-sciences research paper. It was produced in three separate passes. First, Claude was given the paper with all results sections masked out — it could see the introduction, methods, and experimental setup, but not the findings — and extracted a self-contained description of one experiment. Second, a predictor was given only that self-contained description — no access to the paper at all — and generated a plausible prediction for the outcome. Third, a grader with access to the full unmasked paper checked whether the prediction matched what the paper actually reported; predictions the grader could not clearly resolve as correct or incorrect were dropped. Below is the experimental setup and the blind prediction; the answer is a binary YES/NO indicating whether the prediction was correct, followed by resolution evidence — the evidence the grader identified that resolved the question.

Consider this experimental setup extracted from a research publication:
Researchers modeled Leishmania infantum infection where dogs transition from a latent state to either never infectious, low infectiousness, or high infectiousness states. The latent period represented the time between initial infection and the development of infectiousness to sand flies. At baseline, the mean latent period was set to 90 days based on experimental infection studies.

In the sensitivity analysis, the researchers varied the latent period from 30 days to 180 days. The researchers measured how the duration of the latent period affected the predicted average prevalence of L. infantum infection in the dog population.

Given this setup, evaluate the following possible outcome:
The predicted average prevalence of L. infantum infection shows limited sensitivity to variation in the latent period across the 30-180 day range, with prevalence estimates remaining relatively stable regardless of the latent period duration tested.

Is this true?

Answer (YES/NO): YES